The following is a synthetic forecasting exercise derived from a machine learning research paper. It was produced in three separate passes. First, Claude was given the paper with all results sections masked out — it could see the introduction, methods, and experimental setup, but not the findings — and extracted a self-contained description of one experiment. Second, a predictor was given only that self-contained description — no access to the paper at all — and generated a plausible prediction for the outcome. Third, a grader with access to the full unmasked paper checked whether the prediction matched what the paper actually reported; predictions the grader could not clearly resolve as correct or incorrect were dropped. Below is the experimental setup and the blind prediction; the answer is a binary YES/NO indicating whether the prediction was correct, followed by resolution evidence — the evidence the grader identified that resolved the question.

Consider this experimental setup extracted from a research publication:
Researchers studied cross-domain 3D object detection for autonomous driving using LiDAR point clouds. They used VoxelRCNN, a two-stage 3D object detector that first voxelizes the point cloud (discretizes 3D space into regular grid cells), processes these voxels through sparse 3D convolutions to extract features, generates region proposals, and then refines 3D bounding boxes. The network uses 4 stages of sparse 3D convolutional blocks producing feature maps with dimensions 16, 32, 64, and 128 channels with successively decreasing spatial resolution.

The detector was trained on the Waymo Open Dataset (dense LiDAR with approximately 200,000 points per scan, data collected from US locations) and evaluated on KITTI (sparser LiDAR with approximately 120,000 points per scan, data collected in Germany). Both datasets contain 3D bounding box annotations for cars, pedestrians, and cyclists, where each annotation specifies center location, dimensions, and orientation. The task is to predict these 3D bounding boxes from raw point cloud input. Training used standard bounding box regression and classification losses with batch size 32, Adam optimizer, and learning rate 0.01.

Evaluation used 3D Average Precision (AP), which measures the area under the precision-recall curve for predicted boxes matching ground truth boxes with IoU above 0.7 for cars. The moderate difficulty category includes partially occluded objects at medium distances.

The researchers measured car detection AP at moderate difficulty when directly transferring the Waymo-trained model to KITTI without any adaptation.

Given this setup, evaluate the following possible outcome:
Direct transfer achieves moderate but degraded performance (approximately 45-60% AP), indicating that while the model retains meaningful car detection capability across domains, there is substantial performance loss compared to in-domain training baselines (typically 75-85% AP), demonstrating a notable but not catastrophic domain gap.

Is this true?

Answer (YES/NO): NO